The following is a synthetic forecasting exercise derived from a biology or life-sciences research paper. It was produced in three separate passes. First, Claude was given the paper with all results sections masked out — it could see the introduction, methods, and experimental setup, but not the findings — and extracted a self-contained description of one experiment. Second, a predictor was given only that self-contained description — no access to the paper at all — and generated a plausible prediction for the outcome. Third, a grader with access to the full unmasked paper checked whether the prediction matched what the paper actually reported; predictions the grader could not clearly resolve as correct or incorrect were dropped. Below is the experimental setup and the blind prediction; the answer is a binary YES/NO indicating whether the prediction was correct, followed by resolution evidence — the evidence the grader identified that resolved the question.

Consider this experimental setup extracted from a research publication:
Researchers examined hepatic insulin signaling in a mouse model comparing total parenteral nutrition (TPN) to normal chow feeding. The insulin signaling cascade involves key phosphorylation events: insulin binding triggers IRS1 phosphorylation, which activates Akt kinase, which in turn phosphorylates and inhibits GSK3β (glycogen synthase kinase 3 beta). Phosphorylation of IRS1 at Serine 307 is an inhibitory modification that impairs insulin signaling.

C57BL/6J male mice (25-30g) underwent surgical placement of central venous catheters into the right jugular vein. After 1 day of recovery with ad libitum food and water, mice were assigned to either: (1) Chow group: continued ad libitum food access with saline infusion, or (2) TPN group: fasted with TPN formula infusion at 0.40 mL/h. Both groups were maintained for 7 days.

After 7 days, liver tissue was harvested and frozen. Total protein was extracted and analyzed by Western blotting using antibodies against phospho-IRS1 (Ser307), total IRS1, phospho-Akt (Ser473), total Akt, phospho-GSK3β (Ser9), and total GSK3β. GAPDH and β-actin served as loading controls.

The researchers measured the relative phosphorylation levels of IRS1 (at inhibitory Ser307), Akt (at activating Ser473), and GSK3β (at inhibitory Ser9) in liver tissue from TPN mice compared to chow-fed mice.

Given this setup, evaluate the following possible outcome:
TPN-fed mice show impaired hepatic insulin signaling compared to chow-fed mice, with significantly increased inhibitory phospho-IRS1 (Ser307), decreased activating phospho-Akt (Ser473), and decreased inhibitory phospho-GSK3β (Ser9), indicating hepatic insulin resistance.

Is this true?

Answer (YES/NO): NO